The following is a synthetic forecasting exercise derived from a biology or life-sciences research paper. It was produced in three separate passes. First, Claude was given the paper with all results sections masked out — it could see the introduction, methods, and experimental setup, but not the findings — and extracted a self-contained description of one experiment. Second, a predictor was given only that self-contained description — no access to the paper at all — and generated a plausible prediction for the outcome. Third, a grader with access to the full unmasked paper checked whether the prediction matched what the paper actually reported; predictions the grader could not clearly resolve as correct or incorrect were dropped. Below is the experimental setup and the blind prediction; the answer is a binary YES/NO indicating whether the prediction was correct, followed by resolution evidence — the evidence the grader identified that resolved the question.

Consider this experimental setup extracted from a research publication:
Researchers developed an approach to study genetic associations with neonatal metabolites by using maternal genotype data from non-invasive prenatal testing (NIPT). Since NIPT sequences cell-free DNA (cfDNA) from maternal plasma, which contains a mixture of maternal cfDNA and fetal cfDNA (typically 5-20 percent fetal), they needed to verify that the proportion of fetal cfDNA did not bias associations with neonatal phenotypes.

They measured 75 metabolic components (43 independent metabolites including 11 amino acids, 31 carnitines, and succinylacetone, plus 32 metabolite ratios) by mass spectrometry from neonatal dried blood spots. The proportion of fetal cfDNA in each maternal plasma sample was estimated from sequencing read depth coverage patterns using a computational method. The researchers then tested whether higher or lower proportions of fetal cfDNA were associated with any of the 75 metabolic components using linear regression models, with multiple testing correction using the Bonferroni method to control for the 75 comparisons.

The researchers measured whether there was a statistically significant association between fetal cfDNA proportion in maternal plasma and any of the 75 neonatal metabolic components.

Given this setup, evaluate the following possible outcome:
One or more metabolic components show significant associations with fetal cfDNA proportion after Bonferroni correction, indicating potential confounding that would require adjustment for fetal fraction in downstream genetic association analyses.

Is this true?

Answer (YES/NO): NO